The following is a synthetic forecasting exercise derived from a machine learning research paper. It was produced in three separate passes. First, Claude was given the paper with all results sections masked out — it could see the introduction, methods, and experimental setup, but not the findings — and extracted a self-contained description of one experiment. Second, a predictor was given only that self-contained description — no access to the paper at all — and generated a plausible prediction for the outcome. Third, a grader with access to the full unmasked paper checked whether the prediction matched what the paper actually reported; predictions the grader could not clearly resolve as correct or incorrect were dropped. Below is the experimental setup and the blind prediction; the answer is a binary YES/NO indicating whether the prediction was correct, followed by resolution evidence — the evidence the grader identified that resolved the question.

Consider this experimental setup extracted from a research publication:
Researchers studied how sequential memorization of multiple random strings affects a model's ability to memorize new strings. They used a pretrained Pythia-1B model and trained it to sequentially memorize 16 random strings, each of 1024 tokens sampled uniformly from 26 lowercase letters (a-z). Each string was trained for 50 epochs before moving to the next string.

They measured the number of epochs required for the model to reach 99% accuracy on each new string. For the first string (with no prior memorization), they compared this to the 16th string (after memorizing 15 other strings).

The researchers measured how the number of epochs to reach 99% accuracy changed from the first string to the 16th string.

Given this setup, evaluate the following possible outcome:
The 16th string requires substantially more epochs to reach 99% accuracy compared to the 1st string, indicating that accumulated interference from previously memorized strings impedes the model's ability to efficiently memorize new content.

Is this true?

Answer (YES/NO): NO